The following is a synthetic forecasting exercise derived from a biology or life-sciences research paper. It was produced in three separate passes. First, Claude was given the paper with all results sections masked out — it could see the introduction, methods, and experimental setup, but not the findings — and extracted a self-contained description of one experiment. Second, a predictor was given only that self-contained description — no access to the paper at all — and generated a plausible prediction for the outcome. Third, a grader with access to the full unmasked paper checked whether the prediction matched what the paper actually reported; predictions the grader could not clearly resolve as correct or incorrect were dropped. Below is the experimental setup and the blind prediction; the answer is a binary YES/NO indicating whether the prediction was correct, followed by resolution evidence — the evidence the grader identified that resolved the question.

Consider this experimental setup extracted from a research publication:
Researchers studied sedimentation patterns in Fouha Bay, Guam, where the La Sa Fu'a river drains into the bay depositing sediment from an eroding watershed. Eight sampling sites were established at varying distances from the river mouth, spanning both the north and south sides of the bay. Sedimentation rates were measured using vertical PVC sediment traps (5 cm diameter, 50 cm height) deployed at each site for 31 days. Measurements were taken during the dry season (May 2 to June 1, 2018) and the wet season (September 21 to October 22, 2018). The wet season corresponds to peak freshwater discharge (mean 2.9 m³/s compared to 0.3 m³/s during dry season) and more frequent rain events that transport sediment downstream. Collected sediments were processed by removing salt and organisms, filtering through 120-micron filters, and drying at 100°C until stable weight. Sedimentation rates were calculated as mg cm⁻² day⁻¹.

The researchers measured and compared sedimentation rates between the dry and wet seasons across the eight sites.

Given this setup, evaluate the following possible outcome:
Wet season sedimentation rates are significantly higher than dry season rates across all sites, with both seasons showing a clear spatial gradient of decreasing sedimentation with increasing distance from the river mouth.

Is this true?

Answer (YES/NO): NO